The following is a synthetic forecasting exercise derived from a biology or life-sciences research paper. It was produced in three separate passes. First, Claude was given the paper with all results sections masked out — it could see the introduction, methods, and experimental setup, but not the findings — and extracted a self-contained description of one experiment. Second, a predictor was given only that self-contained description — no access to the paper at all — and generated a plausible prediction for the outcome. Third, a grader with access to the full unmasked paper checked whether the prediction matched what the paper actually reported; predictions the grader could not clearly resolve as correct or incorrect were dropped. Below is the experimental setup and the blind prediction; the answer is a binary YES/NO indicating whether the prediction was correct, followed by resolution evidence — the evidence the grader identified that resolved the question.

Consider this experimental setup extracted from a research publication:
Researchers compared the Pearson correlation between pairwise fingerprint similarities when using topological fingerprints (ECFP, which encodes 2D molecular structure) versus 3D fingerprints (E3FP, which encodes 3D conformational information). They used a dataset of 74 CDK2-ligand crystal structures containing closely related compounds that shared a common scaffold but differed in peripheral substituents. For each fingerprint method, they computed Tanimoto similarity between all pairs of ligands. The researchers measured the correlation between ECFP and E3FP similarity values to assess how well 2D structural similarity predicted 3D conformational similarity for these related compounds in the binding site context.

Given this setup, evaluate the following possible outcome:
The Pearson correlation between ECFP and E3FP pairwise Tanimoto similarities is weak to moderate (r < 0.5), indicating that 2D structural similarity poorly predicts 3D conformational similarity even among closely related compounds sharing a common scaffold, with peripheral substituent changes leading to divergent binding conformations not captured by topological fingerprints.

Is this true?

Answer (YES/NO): NO